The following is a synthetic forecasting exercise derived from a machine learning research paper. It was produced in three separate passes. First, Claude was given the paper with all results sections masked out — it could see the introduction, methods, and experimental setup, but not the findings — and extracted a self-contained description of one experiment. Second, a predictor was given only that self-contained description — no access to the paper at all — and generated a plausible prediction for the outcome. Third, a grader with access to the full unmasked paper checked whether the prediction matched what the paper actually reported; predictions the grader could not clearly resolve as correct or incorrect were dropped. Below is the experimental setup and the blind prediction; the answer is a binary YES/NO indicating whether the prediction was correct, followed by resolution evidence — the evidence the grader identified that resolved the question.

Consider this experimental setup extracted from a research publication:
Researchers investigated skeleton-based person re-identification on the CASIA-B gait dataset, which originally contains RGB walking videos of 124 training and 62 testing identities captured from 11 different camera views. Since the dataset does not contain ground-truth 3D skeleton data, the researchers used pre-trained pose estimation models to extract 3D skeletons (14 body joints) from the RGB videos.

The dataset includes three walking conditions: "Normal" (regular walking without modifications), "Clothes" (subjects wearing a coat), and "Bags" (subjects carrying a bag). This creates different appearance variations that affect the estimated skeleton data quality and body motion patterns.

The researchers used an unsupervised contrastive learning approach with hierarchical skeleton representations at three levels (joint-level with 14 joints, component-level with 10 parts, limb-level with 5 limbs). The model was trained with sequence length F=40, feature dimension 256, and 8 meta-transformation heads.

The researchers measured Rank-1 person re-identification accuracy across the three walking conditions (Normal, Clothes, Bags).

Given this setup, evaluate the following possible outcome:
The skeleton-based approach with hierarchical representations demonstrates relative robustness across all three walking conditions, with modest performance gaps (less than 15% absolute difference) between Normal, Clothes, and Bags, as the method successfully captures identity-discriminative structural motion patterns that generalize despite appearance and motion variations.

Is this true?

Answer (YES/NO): NO